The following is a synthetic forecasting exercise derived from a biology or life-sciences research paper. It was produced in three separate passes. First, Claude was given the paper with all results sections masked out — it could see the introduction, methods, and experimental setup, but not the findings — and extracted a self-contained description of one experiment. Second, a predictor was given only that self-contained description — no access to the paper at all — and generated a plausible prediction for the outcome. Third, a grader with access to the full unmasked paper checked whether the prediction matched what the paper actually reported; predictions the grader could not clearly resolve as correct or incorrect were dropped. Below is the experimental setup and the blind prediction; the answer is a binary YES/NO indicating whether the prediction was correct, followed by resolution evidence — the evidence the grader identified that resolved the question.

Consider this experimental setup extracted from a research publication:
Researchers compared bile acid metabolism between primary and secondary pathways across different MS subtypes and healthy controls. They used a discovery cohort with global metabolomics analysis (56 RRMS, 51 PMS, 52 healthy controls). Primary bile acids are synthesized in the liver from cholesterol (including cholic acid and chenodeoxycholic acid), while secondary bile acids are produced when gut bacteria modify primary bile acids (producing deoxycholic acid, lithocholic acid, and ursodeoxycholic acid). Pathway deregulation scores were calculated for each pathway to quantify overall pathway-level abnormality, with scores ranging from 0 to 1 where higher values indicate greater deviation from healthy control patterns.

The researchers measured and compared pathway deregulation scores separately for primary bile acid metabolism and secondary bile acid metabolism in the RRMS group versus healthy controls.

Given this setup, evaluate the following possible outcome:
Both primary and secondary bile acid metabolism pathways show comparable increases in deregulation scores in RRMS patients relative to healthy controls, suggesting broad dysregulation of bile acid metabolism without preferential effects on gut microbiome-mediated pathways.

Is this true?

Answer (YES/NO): NO